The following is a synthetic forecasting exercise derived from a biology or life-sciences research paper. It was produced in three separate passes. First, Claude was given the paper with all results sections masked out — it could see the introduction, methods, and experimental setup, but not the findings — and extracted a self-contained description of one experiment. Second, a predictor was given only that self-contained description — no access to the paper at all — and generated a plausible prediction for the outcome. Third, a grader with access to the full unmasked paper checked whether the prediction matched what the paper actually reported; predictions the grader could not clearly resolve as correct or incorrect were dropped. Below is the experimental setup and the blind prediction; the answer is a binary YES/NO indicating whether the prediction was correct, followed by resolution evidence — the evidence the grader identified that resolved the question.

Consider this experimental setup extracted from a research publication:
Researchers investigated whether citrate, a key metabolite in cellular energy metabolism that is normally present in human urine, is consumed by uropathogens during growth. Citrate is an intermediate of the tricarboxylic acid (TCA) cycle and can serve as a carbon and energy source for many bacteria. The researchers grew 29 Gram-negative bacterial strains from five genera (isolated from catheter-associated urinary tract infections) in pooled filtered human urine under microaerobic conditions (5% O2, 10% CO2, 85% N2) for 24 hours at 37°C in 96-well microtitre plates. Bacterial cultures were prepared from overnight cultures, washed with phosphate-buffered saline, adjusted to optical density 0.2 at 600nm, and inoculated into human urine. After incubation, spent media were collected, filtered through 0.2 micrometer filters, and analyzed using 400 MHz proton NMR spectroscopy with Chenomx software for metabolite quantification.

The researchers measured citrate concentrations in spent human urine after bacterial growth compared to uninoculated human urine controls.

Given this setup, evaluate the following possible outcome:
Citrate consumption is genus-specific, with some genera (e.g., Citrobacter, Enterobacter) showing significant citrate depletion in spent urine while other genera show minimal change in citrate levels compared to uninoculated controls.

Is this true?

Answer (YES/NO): NO